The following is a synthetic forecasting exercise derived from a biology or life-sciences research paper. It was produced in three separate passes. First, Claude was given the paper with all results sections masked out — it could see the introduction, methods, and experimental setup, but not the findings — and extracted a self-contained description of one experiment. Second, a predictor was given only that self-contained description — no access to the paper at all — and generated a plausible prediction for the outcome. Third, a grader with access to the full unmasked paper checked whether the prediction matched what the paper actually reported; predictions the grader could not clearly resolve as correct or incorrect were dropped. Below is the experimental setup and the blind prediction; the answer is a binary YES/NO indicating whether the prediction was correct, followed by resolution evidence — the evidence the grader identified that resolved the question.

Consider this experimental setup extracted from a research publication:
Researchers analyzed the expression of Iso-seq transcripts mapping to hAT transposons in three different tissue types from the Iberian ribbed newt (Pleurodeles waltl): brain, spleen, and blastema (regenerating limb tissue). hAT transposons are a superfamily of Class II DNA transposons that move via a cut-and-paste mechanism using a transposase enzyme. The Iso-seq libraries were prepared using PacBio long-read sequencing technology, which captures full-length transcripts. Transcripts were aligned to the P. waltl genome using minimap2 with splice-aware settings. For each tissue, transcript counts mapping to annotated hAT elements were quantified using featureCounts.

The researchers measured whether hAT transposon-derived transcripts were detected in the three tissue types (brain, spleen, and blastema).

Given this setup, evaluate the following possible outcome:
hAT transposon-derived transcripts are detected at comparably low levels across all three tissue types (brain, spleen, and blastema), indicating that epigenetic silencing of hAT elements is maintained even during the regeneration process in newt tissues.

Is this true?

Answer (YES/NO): NO